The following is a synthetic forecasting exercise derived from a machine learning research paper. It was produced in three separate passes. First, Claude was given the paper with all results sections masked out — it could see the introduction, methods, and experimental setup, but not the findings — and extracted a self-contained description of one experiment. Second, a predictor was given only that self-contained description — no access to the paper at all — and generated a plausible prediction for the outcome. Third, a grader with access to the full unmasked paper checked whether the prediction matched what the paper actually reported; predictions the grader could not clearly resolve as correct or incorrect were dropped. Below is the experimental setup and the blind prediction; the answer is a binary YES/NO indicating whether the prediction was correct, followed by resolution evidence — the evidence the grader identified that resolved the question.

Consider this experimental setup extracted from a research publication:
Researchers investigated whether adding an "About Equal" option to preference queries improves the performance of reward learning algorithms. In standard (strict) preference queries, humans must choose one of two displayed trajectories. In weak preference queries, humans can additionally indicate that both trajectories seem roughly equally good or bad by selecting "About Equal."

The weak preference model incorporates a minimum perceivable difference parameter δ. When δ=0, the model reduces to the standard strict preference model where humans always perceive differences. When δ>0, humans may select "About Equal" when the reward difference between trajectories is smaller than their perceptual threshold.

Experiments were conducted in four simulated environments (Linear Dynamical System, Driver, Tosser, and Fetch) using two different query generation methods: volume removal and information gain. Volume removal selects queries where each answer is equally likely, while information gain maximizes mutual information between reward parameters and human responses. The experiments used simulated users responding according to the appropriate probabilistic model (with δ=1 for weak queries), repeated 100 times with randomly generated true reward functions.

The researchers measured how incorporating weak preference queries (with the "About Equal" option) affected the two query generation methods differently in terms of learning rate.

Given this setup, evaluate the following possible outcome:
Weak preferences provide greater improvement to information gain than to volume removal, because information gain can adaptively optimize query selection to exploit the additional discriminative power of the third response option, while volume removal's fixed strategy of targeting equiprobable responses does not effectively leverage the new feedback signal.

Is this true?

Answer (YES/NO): NO